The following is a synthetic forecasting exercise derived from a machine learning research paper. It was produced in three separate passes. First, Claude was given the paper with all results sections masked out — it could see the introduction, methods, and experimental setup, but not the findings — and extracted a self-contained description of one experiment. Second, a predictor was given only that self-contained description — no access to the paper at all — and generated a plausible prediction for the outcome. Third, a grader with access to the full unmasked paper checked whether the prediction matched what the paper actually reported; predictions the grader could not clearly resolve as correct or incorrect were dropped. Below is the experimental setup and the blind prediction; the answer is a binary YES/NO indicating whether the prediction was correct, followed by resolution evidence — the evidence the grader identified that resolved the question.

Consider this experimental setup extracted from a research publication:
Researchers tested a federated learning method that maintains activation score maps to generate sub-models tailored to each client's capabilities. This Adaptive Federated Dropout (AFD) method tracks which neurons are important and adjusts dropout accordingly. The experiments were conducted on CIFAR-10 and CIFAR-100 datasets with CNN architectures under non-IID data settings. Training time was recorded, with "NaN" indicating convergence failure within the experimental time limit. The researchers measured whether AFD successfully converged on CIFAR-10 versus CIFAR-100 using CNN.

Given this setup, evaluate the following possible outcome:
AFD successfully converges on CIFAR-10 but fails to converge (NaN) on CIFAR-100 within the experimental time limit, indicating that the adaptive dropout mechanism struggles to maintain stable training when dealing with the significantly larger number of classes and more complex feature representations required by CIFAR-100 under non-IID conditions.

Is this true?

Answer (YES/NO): NO